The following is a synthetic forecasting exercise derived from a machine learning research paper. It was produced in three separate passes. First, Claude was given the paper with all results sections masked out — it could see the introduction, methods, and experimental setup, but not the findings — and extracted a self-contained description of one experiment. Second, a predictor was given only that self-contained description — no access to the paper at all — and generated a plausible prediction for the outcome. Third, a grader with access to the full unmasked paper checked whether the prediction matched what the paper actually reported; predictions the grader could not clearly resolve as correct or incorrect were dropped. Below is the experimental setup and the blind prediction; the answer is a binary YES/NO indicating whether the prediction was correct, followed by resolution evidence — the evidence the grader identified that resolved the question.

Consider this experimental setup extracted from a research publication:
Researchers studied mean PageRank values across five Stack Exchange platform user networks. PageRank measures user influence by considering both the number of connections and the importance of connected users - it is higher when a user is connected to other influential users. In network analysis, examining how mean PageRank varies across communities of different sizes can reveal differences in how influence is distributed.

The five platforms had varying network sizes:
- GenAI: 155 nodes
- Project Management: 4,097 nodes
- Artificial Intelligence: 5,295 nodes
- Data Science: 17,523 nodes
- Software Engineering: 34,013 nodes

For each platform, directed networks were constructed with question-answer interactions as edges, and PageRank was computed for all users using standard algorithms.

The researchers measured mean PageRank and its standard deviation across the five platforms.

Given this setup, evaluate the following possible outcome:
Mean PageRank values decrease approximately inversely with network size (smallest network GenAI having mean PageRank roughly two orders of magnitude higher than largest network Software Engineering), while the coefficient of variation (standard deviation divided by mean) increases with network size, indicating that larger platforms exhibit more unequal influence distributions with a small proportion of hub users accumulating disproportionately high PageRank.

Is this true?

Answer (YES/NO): NO